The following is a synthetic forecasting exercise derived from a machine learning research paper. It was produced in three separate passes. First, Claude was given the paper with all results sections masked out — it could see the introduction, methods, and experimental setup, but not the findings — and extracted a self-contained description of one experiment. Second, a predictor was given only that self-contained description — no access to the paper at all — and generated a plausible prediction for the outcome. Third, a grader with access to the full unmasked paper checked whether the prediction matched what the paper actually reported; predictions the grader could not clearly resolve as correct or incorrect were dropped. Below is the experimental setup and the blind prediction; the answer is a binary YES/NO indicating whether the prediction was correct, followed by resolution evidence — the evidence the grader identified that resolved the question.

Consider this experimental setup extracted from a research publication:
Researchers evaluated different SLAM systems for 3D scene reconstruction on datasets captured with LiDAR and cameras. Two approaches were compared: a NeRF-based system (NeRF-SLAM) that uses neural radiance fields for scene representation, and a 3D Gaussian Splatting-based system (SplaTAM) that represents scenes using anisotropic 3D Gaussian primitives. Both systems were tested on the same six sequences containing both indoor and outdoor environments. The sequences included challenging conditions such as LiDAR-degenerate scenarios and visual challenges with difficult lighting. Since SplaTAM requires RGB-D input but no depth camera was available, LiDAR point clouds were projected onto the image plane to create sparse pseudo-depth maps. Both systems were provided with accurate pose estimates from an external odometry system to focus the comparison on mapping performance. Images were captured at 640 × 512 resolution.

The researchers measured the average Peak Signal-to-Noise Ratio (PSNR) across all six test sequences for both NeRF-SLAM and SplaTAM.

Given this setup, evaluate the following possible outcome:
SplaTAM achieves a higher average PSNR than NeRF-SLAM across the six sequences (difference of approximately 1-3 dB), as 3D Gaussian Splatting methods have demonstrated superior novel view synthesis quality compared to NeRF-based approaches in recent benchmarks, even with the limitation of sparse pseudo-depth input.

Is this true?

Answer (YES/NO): NO